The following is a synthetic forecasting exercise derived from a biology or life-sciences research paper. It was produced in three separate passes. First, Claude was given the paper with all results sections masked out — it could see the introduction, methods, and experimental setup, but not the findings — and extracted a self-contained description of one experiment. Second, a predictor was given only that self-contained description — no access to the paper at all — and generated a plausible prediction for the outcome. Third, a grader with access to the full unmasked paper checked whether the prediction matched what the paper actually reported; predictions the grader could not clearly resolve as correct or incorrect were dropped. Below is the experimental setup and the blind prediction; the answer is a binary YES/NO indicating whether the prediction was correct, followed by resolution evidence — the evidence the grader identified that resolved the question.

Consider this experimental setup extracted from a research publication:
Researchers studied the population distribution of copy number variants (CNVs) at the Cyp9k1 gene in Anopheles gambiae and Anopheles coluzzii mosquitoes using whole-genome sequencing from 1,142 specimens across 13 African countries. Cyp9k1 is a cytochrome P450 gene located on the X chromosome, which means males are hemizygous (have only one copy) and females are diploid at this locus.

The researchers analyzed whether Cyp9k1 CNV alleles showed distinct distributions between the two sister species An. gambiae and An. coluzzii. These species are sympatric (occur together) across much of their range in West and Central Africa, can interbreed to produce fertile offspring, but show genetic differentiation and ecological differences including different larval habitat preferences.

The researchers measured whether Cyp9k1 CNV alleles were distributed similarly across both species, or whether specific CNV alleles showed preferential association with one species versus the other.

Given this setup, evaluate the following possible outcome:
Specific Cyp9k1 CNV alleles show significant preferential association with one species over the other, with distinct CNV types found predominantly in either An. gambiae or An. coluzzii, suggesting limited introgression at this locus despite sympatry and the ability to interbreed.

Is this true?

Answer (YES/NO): YES